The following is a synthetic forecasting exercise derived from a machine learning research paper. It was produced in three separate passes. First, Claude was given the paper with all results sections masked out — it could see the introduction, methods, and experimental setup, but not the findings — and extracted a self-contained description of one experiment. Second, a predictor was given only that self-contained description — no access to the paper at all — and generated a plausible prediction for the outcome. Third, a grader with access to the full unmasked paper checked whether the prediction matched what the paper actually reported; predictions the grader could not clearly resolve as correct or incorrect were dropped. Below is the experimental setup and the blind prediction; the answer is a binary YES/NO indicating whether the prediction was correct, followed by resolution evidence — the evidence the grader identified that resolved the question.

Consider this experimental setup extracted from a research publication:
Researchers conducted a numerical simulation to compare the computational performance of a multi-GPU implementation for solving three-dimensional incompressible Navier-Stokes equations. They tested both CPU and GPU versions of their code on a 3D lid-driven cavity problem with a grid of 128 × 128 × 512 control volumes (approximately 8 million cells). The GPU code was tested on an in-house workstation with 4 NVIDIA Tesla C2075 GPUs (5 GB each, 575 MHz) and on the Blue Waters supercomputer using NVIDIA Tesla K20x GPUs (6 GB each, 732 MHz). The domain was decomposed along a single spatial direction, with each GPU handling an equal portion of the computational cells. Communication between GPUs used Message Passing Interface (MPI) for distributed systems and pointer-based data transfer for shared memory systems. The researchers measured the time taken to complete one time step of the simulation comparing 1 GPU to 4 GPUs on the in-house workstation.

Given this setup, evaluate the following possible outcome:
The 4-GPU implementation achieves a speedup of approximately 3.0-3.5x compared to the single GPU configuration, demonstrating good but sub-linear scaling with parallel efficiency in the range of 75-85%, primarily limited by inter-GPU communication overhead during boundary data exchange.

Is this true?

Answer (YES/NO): YES